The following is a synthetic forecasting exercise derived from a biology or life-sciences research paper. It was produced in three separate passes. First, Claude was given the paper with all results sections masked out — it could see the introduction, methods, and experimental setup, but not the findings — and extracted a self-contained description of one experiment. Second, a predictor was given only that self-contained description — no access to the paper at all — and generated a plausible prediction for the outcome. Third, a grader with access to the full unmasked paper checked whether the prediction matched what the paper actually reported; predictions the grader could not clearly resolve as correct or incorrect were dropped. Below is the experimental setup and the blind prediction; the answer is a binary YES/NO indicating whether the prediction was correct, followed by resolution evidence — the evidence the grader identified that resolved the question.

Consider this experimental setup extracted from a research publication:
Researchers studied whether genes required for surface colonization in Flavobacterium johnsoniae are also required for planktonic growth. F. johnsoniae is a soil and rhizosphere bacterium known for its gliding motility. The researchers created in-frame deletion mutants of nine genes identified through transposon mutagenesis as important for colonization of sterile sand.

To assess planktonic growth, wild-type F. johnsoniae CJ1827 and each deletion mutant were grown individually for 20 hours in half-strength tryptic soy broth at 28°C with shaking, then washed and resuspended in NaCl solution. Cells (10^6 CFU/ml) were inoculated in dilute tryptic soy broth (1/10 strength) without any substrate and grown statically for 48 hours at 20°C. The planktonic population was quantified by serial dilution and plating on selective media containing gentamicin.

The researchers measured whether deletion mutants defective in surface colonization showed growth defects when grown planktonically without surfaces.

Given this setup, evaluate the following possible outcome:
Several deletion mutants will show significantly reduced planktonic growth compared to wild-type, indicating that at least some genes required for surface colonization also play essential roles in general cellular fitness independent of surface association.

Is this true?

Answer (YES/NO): NO